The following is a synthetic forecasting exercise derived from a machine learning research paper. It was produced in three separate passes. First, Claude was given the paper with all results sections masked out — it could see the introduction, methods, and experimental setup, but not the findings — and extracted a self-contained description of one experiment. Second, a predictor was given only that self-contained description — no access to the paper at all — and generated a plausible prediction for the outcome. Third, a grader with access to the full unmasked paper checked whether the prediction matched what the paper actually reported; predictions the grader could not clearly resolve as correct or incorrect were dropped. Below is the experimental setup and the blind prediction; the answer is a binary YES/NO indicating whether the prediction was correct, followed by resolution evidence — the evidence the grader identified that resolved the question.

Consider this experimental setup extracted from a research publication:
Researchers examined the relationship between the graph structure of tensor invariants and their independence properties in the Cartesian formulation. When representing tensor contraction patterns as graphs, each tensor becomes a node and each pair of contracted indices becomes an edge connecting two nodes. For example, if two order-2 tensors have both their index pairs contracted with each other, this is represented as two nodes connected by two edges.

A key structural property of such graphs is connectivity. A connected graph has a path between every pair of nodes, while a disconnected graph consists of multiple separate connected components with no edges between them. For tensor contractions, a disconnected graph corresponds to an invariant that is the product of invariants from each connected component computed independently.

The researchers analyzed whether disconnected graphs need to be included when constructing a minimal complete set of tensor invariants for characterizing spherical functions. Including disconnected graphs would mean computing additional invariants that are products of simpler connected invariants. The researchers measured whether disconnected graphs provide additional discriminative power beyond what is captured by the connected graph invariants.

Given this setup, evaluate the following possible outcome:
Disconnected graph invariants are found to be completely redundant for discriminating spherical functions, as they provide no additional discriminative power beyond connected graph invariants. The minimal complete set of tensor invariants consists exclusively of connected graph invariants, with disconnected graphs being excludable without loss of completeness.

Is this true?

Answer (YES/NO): YES